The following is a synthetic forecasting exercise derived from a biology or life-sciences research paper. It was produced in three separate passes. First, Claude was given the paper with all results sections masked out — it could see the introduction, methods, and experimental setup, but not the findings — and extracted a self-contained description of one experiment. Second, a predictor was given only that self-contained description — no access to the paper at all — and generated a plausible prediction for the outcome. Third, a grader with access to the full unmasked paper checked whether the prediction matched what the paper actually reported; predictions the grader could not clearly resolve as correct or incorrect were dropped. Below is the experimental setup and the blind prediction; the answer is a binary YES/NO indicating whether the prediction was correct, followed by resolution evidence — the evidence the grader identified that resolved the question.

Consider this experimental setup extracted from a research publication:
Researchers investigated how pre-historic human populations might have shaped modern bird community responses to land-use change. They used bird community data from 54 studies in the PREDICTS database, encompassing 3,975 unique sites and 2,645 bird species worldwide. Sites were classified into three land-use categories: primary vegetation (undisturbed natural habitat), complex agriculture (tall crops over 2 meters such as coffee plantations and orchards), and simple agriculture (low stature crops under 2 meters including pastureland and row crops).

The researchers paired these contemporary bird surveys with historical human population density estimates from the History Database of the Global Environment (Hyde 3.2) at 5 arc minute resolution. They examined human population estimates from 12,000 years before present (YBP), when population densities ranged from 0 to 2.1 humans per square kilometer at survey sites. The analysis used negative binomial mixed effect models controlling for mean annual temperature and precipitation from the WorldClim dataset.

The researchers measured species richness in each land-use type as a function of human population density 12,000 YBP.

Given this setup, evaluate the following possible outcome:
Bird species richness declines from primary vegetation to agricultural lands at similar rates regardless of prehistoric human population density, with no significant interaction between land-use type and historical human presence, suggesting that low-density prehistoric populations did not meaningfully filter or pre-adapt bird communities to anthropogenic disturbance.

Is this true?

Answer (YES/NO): NO